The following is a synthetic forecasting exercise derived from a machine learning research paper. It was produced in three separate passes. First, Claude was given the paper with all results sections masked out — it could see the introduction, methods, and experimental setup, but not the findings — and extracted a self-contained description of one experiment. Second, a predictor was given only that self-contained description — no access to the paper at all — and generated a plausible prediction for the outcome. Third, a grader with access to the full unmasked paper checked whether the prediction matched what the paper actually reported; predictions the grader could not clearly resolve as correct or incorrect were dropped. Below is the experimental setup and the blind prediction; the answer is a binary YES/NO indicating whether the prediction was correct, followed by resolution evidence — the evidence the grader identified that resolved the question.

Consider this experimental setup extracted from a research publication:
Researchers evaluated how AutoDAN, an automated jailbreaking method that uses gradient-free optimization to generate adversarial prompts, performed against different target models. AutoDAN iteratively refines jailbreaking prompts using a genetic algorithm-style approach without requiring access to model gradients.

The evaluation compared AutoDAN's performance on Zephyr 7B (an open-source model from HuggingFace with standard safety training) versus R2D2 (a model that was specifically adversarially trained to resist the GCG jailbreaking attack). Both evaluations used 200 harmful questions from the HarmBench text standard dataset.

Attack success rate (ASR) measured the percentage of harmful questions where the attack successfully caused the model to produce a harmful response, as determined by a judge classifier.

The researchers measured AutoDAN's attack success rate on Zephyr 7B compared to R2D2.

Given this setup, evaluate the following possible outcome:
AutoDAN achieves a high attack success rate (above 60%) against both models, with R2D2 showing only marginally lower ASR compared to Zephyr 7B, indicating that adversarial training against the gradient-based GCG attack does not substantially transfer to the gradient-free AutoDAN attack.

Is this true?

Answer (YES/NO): NO